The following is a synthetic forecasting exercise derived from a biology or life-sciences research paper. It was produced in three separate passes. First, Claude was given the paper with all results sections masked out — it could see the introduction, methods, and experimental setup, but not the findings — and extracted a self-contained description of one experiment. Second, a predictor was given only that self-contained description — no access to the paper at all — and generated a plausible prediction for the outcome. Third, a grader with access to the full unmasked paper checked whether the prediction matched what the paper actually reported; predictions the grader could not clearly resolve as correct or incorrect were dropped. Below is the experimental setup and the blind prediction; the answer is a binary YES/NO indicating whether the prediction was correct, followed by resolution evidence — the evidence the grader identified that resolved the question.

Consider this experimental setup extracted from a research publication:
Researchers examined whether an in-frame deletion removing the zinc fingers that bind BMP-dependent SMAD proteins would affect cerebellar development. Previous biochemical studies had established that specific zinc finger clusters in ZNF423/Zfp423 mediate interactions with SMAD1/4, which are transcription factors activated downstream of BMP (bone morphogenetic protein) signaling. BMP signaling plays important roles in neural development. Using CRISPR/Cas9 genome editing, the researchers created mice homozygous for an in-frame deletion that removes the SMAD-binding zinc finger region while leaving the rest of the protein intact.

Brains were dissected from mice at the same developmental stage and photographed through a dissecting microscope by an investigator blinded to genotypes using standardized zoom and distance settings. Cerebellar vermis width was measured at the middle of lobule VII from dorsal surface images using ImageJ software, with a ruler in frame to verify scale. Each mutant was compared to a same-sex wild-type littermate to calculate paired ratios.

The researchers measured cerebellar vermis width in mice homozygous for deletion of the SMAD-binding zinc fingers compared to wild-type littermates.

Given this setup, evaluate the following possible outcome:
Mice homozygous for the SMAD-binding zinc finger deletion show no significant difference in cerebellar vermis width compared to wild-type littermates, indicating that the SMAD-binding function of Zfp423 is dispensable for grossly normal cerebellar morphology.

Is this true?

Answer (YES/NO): NO